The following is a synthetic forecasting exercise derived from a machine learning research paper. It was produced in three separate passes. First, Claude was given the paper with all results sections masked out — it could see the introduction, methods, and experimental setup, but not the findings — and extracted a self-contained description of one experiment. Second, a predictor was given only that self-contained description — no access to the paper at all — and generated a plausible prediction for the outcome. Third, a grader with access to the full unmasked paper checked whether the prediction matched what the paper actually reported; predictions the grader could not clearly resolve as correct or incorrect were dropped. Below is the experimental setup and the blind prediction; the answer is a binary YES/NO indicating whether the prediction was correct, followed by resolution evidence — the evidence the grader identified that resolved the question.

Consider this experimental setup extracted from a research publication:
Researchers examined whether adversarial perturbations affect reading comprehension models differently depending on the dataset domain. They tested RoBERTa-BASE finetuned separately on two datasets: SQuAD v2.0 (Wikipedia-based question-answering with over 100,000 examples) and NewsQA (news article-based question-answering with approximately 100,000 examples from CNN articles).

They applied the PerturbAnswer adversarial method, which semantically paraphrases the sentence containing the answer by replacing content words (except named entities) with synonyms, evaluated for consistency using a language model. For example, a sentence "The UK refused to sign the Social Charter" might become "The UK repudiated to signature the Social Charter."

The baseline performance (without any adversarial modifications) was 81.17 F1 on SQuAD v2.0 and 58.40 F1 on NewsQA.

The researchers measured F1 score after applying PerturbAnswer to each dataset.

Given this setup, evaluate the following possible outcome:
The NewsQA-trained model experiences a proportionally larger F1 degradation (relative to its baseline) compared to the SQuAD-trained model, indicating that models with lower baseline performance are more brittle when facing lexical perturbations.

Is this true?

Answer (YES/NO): NO